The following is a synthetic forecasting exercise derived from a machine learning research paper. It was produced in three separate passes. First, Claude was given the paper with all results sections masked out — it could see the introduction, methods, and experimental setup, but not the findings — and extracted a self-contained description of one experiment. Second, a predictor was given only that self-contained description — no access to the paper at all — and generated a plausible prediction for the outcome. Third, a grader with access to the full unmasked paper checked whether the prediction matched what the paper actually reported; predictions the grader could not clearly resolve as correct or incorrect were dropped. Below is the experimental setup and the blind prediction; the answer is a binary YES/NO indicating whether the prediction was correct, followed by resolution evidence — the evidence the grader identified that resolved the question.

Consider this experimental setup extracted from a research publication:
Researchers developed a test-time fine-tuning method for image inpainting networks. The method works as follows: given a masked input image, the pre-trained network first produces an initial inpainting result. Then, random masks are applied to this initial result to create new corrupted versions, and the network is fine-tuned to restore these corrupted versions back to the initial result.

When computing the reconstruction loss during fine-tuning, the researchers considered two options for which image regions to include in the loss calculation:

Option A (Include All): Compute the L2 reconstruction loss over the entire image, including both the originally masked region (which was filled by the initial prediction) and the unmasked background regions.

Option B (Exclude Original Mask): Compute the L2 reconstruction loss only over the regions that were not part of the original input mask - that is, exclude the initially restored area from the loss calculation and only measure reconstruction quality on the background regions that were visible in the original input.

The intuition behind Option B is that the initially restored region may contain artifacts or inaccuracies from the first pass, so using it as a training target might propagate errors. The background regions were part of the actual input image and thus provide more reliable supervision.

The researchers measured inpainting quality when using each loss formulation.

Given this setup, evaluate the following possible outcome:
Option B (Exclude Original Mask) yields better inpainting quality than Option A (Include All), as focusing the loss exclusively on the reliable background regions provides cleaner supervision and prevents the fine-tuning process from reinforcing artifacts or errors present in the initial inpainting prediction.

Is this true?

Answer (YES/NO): YES